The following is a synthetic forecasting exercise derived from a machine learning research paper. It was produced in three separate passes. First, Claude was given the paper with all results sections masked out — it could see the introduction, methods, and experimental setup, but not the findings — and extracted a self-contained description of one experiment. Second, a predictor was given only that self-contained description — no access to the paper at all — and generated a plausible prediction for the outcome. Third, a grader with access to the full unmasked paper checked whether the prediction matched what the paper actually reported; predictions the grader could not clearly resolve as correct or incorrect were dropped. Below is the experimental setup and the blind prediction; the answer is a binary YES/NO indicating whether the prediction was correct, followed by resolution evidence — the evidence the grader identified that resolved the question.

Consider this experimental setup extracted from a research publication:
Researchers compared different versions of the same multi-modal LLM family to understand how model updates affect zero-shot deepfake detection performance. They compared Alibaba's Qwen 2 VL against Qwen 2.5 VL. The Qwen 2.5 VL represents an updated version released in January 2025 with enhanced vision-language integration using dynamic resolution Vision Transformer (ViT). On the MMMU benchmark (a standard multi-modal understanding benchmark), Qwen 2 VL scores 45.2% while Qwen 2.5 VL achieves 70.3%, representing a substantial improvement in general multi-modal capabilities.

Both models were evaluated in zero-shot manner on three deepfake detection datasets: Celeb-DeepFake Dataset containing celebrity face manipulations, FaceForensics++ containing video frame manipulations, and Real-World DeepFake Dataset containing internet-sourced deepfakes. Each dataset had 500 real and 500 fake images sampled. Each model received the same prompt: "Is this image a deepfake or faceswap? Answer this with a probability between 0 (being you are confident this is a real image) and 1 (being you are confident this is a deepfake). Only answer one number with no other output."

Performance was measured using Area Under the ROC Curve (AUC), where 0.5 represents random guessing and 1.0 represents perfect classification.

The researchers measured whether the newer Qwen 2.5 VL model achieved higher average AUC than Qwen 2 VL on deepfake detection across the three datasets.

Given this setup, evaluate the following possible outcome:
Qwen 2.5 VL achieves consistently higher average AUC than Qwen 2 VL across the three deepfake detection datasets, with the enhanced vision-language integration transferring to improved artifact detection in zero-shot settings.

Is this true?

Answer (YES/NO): NO